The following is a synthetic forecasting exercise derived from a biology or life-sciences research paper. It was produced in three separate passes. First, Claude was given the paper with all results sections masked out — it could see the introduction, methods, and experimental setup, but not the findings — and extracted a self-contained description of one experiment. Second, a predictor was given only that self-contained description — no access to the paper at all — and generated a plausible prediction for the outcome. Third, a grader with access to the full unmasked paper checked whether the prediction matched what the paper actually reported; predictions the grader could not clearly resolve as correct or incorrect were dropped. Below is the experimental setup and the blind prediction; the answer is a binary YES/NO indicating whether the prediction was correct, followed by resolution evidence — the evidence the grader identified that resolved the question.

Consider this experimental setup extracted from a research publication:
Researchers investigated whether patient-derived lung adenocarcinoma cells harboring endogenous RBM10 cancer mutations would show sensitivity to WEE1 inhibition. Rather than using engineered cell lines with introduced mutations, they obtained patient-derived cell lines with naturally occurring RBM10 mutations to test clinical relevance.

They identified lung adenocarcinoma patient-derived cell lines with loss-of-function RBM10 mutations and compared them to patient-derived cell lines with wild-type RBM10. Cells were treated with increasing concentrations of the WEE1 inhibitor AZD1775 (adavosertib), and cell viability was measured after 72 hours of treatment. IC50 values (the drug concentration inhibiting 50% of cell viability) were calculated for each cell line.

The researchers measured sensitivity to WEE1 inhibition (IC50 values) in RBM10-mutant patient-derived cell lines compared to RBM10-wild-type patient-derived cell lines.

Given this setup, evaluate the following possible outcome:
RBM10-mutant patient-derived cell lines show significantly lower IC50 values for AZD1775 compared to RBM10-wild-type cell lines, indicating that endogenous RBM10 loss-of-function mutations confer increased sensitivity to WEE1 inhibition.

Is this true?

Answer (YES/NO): YES